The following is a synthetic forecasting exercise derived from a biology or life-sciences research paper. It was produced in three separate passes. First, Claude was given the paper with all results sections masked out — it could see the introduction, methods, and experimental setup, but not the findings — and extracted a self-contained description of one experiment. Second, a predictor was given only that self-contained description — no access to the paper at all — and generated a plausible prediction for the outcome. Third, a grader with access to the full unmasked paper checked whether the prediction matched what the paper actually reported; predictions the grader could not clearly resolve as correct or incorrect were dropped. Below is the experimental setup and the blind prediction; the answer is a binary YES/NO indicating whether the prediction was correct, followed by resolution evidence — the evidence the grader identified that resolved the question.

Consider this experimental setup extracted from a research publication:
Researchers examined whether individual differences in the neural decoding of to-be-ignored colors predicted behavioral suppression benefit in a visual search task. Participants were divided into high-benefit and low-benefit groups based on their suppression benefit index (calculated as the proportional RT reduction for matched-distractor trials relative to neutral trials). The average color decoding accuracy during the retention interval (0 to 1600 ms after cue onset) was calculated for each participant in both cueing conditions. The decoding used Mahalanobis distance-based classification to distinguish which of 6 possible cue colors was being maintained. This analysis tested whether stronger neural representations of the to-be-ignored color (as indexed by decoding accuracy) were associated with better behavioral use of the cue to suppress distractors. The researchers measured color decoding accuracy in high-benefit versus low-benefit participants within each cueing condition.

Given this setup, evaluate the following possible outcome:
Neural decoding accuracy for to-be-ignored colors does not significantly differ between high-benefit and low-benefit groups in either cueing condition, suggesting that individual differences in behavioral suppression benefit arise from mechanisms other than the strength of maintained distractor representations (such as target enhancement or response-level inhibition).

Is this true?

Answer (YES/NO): NO